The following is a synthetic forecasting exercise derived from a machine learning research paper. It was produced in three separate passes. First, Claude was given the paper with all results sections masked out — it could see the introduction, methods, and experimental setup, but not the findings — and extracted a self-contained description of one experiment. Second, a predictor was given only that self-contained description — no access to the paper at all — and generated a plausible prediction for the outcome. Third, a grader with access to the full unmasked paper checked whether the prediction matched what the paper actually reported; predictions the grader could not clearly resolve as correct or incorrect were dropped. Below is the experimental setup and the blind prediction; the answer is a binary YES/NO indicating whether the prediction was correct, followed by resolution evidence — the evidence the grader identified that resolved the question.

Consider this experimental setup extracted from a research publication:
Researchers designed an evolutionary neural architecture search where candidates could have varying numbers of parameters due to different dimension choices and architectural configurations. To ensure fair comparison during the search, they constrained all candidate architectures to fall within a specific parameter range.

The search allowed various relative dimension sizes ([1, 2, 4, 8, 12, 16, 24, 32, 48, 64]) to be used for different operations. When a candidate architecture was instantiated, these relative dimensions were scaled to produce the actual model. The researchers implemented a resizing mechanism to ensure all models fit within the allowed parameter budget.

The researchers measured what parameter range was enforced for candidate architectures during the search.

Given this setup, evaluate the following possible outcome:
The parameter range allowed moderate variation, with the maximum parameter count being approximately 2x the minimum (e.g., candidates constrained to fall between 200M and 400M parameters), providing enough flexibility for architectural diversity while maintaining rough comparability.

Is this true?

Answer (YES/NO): NO